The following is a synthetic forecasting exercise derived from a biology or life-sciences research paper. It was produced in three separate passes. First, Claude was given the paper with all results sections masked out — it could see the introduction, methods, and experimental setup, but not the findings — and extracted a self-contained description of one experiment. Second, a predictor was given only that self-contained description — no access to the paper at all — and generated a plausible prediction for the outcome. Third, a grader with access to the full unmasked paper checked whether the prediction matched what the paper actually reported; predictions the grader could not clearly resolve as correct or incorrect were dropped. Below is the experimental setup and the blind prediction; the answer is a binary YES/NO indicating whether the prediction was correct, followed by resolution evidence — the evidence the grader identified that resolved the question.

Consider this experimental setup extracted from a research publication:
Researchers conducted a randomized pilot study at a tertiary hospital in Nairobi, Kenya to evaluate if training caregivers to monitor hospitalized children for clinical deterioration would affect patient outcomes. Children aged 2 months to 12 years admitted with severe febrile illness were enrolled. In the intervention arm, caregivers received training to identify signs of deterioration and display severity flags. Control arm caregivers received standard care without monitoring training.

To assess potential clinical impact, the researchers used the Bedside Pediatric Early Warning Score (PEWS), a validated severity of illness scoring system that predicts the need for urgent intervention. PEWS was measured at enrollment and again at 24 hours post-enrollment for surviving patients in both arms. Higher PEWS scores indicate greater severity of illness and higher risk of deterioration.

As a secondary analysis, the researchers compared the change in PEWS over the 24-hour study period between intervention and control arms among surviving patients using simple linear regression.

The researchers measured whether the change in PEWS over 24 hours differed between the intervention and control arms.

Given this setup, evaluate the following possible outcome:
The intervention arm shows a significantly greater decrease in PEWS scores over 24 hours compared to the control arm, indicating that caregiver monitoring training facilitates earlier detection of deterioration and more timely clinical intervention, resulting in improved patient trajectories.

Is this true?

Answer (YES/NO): NO